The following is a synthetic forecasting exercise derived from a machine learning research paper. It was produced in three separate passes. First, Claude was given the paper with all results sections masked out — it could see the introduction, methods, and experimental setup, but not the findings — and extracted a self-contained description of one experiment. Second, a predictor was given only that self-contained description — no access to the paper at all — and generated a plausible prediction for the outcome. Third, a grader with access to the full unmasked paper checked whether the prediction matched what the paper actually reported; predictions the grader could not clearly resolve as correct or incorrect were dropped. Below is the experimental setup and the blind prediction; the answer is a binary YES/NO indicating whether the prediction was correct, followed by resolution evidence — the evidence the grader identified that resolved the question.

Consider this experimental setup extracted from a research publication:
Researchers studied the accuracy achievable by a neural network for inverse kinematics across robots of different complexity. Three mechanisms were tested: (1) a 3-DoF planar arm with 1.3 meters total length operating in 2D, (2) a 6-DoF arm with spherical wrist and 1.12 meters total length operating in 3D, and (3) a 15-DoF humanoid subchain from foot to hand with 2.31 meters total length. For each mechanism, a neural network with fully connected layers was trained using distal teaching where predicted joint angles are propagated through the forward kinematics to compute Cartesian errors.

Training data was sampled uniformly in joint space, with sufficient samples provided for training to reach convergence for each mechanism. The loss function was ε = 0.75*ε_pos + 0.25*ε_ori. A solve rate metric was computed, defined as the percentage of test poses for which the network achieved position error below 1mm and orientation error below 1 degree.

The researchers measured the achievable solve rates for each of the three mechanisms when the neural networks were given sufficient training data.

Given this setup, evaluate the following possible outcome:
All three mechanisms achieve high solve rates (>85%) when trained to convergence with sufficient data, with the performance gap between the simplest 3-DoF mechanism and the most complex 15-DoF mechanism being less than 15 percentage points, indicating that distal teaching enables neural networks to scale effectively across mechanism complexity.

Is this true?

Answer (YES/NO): NO